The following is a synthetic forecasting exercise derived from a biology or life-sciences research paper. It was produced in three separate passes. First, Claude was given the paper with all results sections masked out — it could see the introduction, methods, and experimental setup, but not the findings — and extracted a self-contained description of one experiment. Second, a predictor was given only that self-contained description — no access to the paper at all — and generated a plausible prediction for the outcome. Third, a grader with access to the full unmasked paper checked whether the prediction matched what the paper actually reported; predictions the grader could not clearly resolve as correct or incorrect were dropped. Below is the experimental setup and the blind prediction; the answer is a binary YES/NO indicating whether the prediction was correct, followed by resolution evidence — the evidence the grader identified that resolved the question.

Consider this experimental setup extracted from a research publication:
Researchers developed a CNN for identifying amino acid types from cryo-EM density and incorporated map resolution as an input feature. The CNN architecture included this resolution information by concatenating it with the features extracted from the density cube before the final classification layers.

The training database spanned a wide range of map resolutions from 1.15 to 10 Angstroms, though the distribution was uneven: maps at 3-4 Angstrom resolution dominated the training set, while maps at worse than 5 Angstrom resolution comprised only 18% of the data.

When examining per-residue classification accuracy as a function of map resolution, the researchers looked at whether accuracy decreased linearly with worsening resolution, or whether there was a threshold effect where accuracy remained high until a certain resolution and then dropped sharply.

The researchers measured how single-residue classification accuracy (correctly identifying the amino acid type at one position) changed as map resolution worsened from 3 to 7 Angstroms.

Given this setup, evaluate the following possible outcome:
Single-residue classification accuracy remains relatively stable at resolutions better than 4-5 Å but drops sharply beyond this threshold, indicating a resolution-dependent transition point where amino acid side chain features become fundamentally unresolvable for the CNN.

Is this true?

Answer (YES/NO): NO